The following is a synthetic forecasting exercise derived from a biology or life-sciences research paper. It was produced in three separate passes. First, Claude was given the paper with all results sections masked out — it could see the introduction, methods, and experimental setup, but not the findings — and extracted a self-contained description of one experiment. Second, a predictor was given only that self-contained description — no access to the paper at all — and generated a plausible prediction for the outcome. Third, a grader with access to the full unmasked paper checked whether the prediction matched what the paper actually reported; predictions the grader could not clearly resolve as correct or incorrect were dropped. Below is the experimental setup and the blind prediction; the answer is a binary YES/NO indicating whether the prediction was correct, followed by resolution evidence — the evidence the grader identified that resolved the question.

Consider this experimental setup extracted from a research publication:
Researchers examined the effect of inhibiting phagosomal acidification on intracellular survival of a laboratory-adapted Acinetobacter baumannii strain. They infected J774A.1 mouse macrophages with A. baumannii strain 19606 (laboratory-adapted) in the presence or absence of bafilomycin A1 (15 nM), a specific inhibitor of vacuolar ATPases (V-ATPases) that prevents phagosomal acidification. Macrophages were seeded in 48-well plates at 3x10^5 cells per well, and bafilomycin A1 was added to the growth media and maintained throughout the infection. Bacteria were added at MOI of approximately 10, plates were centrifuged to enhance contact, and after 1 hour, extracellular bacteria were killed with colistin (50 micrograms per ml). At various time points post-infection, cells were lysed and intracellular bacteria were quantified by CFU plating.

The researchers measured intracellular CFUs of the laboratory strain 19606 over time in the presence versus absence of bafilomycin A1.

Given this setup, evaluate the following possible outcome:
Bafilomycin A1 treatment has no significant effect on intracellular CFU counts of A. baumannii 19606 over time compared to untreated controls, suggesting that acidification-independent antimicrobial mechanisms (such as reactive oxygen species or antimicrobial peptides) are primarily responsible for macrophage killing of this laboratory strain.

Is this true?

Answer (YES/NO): NO